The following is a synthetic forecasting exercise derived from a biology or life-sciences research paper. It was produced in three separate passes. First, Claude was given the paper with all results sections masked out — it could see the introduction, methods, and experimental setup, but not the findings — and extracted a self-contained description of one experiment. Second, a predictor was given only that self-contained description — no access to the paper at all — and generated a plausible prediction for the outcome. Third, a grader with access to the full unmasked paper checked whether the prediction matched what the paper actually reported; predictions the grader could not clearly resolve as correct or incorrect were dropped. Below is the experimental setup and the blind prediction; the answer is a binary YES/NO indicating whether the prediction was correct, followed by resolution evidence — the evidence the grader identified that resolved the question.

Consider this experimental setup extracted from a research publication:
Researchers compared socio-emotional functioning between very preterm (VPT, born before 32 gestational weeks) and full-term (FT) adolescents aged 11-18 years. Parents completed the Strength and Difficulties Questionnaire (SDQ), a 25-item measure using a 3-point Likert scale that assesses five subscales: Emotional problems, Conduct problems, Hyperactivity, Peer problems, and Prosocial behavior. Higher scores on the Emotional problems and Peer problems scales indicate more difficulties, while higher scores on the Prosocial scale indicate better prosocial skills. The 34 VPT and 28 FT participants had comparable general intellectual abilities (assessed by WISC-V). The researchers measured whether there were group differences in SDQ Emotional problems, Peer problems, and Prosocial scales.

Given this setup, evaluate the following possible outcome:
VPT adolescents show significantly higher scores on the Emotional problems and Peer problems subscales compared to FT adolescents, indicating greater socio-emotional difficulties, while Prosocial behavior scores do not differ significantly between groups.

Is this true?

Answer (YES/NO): NO